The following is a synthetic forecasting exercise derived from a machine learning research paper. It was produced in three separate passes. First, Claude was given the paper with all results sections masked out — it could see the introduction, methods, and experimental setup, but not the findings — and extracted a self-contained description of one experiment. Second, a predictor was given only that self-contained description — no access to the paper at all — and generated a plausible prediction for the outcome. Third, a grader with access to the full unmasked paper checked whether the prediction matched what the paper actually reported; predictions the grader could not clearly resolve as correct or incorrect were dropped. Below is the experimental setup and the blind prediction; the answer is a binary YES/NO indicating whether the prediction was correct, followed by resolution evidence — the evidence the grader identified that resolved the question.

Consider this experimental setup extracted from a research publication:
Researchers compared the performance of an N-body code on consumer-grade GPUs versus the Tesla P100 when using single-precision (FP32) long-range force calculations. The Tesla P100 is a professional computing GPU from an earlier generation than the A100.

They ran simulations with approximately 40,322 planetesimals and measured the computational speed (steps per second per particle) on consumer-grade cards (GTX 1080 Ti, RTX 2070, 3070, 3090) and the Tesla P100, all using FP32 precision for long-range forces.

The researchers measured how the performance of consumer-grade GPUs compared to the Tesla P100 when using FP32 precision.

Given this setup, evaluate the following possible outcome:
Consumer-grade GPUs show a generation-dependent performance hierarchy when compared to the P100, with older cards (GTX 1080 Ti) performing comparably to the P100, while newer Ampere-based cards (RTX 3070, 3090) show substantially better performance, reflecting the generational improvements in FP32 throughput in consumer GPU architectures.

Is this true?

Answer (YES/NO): NO